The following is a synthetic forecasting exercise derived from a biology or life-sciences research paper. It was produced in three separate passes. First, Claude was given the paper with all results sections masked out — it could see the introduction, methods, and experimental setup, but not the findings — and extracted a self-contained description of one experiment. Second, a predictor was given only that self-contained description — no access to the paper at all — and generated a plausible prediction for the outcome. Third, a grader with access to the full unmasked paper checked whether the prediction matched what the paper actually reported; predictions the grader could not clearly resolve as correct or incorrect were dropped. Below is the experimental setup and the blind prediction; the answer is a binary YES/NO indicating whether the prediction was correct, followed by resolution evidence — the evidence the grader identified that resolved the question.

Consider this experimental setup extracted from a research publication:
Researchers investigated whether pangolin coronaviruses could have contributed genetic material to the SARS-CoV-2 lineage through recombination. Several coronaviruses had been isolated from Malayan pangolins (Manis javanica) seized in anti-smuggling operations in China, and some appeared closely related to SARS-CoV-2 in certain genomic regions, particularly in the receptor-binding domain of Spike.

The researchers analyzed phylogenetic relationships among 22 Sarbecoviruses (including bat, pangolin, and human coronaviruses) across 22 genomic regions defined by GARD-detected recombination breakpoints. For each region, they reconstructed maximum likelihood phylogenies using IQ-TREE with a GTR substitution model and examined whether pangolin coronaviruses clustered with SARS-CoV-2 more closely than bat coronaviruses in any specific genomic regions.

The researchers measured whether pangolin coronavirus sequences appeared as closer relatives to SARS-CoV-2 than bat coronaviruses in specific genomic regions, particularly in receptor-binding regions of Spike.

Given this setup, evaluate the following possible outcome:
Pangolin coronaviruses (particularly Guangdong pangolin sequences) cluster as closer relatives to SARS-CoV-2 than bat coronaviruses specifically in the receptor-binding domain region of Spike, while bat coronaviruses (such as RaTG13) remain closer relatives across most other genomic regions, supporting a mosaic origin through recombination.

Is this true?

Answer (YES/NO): YES